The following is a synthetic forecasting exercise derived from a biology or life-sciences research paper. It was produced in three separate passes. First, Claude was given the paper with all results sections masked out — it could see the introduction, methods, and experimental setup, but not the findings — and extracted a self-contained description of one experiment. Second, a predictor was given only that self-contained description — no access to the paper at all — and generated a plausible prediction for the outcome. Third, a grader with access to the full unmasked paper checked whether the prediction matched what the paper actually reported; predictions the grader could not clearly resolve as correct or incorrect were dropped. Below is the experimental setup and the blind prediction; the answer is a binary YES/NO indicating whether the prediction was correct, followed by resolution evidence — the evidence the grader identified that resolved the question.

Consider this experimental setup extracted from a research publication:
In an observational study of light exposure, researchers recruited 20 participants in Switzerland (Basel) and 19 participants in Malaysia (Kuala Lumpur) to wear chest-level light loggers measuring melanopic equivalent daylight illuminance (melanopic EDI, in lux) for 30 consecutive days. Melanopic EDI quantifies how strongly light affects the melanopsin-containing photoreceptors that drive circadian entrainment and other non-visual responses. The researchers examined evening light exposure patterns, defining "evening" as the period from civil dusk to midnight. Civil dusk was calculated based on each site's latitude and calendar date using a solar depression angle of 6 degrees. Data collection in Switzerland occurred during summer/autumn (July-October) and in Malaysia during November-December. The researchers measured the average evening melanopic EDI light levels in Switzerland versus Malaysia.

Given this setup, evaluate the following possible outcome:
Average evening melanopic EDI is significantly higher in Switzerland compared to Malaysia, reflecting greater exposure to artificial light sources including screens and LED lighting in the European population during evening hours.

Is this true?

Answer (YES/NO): NO